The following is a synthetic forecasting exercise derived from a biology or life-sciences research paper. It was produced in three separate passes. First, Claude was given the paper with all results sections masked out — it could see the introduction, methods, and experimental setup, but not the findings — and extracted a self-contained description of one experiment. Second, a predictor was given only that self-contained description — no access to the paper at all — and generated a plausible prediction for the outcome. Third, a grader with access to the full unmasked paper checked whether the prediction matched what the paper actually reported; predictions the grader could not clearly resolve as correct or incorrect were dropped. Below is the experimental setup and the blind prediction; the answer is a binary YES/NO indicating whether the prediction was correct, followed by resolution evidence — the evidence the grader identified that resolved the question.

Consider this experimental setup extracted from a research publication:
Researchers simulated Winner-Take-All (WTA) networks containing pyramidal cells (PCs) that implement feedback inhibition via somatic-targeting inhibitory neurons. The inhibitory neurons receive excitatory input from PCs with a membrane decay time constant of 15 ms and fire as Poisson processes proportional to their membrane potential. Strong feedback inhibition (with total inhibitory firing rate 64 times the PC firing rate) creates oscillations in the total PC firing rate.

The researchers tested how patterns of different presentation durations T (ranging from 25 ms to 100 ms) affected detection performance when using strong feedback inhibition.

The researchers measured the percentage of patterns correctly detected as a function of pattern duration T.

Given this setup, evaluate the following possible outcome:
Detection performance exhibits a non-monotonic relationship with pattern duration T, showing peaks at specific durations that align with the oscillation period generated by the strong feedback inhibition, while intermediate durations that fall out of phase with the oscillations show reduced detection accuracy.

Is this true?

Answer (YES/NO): NO